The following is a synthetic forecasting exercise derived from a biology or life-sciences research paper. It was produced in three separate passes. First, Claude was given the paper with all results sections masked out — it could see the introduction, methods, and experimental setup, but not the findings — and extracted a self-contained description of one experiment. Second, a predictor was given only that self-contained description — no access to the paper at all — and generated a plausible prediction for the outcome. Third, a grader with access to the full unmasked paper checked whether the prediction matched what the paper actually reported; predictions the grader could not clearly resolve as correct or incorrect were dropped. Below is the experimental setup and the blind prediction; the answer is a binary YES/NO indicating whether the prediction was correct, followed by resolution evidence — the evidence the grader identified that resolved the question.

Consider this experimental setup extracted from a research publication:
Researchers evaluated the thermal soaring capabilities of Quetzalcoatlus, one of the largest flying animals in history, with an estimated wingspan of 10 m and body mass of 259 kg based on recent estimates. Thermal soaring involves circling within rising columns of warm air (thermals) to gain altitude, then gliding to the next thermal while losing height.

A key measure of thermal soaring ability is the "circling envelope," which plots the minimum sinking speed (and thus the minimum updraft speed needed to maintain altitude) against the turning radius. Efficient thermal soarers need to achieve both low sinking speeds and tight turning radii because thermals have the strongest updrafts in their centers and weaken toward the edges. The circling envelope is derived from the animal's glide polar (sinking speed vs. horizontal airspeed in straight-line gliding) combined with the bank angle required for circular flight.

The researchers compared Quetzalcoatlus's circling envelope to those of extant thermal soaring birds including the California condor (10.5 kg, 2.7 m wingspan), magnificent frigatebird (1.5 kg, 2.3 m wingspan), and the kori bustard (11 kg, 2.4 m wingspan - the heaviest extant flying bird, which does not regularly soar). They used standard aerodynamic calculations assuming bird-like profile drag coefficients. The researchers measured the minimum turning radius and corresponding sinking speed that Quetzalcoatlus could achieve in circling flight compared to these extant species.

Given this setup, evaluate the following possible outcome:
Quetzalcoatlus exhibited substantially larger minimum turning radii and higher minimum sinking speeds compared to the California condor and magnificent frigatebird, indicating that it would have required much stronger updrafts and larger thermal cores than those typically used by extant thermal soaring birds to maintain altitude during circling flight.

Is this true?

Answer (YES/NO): YES